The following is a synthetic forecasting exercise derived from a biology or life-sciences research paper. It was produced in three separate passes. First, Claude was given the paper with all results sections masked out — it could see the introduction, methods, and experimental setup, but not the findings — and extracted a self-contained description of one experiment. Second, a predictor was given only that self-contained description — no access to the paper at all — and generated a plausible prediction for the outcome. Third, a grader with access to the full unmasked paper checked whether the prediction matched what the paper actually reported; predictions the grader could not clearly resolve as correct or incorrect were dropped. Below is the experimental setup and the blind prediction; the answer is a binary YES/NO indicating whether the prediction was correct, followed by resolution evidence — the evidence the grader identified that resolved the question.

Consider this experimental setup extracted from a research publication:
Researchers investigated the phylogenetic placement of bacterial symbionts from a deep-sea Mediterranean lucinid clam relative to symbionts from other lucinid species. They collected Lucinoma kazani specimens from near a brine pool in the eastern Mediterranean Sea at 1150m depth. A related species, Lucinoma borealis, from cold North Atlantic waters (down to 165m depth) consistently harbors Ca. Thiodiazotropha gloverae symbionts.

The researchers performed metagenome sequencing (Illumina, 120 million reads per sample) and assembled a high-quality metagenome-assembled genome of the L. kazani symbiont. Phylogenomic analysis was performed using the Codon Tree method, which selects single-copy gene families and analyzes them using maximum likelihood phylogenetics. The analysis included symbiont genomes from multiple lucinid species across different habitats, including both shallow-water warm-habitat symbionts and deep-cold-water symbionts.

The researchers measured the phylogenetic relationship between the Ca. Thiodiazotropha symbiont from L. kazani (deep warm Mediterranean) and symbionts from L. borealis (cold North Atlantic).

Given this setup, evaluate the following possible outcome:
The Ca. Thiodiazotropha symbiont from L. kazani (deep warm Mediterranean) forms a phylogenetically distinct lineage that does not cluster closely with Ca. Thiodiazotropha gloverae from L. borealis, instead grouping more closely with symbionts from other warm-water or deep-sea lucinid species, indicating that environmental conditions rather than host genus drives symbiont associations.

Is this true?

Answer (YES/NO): NO